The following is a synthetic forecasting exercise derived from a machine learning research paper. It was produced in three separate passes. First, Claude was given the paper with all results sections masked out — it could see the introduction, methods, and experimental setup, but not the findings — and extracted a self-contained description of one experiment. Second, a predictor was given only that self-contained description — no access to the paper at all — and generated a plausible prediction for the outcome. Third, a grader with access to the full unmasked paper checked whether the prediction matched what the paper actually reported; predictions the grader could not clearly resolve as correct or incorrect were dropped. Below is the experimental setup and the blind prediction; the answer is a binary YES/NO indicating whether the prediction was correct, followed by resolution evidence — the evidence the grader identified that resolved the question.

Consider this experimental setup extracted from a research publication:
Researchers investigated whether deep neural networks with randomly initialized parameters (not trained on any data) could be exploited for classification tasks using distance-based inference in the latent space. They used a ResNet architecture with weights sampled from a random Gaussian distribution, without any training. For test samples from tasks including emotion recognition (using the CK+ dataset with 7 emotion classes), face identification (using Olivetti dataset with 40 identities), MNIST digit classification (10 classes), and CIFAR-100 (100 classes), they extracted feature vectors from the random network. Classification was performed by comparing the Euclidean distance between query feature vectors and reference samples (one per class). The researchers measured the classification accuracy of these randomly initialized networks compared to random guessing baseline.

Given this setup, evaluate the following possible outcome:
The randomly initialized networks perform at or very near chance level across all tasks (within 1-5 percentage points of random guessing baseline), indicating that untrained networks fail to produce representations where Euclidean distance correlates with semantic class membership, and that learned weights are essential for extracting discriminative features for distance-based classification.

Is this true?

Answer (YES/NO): NO